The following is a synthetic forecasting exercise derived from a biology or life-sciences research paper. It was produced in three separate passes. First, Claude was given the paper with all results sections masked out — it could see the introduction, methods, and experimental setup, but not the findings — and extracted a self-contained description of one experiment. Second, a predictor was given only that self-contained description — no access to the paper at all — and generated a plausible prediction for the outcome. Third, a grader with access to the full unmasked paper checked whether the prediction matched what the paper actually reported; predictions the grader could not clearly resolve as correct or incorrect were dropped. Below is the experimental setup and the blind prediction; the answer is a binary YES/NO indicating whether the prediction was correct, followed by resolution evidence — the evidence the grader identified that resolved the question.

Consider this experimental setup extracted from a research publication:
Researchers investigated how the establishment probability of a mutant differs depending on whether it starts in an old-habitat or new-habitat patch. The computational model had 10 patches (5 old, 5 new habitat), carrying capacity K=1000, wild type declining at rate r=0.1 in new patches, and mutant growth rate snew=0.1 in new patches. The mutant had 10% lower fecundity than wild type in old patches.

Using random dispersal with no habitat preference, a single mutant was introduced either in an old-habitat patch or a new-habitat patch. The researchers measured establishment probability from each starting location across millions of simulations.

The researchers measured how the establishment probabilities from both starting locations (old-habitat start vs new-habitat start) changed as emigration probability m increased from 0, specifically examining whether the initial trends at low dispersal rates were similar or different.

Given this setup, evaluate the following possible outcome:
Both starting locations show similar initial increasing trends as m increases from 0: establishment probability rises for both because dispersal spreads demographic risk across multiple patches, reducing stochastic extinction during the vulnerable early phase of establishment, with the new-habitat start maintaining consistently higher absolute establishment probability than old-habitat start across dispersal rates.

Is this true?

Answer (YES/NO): NO